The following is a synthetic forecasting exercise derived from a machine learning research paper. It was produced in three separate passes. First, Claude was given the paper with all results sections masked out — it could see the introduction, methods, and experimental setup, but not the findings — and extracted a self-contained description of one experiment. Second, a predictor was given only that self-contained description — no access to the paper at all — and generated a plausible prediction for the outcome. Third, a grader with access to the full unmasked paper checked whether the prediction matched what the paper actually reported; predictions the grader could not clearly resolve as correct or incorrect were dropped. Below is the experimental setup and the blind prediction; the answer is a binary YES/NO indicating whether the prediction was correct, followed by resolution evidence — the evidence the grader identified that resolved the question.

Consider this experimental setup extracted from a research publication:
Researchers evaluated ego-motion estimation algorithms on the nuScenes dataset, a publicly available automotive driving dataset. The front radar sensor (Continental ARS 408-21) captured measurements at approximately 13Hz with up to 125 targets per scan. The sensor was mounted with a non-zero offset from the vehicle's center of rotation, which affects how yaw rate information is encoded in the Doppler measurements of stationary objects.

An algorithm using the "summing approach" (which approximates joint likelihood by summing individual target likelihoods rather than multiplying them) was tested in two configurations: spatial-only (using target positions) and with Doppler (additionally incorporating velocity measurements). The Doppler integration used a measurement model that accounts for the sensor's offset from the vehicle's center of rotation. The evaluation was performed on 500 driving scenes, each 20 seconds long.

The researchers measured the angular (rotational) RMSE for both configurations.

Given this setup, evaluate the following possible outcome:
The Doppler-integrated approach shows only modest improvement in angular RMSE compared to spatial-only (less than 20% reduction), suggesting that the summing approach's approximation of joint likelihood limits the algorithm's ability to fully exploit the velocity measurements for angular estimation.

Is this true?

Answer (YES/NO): NO